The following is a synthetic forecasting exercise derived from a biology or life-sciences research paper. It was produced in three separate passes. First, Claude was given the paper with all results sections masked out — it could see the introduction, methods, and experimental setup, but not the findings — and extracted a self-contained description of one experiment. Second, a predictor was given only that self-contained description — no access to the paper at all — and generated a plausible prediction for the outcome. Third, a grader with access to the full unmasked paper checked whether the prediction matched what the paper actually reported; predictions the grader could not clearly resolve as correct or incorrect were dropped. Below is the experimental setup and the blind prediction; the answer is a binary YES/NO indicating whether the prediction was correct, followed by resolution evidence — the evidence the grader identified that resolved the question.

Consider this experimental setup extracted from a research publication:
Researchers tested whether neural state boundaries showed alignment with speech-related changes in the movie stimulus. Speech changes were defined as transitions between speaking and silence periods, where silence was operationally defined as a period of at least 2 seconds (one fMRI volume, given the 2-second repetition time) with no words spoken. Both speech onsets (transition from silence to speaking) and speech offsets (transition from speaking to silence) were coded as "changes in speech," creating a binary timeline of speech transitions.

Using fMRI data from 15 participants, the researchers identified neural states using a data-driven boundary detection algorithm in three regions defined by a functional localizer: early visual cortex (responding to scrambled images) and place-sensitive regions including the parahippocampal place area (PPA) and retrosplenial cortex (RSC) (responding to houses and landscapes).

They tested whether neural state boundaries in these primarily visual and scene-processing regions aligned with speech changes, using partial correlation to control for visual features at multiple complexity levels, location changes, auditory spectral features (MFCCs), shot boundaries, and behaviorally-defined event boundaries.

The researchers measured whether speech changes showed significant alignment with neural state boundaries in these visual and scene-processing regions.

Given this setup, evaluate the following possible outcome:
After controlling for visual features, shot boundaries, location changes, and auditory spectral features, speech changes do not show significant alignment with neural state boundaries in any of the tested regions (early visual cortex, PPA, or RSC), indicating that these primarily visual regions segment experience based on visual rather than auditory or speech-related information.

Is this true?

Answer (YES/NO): YES